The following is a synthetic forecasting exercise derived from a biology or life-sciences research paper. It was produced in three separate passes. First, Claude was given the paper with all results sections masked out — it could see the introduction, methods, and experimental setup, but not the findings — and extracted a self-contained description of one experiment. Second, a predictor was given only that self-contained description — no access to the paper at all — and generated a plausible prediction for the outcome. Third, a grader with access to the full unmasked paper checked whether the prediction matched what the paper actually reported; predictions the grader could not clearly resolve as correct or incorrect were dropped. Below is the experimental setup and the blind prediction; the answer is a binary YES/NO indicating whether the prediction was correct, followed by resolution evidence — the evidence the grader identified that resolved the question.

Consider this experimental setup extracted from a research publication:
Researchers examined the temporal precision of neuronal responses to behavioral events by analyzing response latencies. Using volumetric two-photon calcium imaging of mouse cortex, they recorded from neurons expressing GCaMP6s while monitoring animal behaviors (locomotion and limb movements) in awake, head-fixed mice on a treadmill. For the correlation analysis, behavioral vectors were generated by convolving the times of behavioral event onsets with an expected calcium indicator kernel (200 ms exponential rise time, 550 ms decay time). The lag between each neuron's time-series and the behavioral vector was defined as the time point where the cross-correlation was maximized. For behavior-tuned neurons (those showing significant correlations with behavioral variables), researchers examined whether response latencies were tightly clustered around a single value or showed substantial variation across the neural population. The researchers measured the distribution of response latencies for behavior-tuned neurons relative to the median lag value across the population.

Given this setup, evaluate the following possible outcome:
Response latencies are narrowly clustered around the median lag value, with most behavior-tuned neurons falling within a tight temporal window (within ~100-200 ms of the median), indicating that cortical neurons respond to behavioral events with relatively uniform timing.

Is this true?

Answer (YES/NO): NO